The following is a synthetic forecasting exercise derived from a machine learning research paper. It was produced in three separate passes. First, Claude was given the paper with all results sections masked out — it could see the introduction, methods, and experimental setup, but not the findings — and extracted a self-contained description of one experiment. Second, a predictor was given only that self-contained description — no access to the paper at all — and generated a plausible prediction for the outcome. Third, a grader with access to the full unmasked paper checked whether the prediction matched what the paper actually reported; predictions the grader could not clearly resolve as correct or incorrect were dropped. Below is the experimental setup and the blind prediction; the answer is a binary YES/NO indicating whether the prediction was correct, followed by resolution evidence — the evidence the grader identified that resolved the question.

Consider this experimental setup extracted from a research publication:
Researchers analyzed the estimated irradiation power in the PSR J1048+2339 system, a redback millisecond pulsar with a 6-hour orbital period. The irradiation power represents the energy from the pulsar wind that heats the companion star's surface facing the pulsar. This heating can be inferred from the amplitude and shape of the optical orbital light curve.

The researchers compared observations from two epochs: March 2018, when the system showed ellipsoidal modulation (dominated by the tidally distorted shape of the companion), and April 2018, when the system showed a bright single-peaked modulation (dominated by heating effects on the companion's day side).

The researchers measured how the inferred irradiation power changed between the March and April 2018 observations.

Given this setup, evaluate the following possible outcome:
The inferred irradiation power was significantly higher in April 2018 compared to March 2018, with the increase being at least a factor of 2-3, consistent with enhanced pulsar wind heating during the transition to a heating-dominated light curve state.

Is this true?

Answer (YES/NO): YES